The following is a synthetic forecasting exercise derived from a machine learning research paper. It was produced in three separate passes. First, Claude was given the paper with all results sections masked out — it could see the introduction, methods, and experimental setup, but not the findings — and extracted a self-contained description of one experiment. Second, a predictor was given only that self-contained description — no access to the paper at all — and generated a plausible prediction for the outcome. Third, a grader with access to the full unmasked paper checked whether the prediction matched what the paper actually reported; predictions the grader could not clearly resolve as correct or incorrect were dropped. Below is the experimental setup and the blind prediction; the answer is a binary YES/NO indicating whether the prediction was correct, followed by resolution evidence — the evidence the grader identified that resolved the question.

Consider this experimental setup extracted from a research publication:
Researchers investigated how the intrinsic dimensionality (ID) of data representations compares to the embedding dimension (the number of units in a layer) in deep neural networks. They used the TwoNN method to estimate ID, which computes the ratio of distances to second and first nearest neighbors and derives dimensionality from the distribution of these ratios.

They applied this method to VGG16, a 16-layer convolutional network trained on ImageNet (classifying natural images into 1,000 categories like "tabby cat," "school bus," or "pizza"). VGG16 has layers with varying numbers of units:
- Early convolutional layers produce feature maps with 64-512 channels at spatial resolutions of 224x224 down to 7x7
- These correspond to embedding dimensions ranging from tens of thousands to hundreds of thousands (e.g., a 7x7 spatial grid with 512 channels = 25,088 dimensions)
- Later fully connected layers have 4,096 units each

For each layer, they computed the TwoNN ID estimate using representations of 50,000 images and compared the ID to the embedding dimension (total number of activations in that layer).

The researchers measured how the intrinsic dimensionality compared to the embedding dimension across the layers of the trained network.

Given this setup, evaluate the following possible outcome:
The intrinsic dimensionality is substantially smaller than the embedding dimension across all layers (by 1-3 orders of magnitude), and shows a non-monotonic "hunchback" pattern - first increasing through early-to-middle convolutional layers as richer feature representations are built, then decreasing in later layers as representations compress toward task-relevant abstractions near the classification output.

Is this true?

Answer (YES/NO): YES